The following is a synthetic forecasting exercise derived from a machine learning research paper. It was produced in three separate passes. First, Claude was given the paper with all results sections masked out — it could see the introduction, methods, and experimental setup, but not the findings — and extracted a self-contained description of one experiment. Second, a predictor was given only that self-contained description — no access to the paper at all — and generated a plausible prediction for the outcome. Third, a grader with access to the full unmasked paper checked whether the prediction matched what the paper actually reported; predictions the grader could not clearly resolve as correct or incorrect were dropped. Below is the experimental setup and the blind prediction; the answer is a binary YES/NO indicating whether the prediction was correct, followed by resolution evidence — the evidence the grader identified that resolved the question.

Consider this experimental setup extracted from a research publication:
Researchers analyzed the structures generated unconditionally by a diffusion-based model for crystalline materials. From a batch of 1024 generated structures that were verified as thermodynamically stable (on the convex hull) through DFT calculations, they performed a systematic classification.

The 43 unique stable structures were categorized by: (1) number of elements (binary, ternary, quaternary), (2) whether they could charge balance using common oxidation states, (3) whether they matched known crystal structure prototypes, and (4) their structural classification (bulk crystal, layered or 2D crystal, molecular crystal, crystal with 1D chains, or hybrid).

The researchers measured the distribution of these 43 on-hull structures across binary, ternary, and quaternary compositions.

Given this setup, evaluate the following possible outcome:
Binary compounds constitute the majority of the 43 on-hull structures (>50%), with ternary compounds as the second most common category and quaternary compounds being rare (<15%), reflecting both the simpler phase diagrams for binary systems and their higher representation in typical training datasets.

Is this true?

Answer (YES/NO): NO